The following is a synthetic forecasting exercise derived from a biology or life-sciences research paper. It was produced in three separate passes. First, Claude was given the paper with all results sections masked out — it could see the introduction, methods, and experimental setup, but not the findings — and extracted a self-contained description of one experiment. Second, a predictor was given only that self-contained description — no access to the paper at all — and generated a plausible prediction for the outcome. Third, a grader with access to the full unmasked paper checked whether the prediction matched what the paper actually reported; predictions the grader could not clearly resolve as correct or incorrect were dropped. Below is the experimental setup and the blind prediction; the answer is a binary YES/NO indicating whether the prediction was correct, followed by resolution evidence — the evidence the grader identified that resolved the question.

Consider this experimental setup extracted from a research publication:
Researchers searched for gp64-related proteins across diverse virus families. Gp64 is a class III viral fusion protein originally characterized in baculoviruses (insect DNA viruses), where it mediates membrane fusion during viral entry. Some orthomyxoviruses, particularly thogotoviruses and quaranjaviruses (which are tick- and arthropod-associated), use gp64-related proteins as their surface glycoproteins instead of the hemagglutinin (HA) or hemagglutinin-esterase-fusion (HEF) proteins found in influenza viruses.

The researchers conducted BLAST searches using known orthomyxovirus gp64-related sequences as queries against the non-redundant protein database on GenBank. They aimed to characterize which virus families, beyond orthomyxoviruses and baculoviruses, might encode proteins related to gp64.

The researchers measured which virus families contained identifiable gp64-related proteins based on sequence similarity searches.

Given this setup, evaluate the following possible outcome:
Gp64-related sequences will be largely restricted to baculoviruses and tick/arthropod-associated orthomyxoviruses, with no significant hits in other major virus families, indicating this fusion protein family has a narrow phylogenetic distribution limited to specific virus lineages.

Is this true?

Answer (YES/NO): NO